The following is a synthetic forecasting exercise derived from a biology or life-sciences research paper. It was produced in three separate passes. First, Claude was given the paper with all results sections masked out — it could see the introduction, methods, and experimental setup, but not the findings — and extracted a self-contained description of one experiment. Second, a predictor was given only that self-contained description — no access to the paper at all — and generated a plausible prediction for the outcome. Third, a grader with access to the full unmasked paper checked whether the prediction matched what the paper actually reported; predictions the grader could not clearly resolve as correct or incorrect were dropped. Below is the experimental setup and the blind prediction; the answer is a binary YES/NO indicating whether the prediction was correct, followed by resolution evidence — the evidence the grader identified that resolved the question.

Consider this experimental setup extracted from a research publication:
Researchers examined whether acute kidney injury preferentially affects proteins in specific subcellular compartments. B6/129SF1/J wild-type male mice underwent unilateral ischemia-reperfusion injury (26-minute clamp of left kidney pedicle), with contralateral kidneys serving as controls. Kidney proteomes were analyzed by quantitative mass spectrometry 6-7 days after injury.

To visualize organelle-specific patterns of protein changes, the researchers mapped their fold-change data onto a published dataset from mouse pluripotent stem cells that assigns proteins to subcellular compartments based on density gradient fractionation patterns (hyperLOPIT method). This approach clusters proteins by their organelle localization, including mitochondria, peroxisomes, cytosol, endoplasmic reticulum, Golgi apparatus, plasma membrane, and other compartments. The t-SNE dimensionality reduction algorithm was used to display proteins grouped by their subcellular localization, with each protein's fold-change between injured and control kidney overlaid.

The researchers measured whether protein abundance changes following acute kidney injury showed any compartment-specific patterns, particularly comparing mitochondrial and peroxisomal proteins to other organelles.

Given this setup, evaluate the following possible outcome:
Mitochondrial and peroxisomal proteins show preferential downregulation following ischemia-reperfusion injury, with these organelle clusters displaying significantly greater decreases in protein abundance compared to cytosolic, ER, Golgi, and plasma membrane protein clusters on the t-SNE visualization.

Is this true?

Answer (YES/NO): YES